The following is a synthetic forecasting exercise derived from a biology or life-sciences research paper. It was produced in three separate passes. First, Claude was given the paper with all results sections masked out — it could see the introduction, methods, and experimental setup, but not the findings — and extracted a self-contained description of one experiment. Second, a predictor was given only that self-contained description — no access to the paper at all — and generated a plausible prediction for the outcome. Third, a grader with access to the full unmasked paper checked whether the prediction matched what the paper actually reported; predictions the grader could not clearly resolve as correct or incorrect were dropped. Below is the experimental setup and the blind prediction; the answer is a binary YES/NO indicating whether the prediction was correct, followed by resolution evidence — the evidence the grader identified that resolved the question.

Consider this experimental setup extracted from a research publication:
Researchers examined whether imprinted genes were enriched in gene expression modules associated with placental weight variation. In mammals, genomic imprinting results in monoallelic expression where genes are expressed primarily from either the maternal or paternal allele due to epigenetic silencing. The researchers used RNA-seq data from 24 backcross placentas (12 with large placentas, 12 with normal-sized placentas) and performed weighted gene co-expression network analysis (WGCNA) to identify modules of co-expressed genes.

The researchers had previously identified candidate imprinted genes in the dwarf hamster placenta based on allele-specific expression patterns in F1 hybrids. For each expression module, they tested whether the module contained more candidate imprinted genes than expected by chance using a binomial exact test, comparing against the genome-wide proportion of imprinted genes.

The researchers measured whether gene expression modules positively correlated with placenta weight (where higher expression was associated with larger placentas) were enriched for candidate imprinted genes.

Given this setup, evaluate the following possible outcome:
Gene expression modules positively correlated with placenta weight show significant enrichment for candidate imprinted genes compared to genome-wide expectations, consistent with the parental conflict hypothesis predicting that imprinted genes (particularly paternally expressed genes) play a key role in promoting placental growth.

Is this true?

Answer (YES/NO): NO